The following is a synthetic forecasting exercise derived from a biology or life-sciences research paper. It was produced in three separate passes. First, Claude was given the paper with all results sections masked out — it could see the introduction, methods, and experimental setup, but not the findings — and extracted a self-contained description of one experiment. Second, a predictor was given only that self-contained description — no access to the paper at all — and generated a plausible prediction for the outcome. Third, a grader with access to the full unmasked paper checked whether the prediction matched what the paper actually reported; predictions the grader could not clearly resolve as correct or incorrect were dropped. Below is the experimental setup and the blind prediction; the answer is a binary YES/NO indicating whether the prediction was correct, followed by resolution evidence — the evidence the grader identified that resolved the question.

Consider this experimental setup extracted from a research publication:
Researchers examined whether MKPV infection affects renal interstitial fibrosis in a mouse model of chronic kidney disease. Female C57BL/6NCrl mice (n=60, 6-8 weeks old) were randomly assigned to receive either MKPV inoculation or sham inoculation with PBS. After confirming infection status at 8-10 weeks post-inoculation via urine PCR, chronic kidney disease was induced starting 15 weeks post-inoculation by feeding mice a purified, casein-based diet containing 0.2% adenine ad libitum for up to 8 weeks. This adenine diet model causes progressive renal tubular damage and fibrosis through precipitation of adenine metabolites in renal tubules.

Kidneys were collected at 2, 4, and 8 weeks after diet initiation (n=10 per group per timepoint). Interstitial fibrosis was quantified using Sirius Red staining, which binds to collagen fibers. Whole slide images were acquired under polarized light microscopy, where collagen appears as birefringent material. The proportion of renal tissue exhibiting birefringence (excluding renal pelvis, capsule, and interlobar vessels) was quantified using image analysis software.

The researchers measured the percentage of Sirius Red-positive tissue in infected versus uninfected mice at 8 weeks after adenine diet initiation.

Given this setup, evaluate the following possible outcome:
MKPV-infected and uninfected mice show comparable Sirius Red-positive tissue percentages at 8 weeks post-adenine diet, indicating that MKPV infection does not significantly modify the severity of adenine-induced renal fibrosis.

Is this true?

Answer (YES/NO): NO